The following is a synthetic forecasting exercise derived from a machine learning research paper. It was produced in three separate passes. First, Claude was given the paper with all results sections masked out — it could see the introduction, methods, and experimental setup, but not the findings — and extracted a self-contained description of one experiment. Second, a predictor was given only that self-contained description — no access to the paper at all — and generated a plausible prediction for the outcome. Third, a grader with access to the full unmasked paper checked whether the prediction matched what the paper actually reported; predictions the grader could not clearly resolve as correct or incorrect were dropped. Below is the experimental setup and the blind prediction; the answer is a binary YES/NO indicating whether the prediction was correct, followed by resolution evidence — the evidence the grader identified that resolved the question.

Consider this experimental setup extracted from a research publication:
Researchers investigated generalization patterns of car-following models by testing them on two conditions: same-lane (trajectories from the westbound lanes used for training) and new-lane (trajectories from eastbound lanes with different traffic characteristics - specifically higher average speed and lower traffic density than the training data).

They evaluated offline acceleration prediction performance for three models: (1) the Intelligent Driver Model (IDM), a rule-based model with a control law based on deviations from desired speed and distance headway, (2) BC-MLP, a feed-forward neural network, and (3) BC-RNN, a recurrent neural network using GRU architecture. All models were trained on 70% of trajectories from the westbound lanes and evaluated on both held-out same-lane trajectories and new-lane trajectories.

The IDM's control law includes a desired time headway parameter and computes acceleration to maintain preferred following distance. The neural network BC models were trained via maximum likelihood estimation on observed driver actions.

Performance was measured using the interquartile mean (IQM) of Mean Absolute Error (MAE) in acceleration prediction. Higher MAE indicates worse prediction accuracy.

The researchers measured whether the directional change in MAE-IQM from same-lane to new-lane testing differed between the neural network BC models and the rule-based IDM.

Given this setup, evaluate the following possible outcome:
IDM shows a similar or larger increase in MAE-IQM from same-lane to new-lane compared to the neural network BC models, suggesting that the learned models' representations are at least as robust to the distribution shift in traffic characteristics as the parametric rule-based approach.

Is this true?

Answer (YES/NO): YES